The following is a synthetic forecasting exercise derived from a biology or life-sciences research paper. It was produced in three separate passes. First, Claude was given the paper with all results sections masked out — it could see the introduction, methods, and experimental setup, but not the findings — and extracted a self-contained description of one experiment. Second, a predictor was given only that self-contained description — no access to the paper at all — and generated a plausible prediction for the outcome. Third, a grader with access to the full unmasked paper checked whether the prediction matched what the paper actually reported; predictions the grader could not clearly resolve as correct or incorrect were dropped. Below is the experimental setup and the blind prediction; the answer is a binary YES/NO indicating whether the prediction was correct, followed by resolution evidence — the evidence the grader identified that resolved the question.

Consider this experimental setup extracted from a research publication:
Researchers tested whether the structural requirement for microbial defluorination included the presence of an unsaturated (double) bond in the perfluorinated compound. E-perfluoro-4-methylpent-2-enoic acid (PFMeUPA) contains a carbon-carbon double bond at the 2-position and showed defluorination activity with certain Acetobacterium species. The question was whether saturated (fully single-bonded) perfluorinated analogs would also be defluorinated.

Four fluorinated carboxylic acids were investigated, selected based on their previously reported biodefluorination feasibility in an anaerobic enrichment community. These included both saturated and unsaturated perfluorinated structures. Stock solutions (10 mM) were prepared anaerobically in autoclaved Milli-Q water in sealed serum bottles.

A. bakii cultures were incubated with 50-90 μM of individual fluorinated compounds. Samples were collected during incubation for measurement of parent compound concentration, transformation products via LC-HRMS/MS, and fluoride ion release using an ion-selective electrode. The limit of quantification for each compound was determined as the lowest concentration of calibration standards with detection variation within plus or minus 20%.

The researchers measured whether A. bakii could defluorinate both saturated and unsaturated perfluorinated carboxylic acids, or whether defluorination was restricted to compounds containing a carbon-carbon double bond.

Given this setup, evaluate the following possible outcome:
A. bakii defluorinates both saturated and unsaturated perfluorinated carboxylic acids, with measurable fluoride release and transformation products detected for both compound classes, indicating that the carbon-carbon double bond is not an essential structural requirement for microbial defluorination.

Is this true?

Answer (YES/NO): NO